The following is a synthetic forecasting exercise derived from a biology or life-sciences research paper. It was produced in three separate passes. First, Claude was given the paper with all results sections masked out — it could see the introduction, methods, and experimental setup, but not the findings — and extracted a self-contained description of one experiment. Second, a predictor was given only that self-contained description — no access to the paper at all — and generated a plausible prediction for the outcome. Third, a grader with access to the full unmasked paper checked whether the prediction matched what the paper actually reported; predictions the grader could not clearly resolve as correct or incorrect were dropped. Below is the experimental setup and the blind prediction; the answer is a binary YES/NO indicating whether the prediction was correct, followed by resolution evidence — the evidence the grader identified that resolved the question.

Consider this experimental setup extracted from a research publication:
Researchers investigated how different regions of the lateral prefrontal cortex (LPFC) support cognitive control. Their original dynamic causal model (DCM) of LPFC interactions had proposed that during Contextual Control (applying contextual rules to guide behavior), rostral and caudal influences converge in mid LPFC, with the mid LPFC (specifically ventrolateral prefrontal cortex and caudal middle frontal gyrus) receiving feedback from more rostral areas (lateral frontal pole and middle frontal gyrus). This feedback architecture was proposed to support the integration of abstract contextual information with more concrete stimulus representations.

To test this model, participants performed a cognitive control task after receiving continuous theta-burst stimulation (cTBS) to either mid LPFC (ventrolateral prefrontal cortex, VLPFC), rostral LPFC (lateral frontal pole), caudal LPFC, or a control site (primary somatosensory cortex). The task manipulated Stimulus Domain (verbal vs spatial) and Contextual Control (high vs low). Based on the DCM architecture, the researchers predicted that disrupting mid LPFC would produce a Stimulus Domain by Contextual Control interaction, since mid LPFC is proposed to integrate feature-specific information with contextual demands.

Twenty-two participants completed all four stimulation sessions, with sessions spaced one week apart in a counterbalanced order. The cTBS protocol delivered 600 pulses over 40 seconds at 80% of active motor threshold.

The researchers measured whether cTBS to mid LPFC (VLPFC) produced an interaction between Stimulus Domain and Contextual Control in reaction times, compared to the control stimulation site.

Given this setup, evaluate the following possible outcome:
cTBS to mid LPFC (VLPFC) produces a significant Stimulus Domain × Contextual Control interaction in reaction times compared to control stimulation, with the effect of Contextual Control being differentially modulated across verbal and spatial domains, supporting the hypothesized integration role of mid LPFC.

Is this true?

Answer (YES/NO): YES